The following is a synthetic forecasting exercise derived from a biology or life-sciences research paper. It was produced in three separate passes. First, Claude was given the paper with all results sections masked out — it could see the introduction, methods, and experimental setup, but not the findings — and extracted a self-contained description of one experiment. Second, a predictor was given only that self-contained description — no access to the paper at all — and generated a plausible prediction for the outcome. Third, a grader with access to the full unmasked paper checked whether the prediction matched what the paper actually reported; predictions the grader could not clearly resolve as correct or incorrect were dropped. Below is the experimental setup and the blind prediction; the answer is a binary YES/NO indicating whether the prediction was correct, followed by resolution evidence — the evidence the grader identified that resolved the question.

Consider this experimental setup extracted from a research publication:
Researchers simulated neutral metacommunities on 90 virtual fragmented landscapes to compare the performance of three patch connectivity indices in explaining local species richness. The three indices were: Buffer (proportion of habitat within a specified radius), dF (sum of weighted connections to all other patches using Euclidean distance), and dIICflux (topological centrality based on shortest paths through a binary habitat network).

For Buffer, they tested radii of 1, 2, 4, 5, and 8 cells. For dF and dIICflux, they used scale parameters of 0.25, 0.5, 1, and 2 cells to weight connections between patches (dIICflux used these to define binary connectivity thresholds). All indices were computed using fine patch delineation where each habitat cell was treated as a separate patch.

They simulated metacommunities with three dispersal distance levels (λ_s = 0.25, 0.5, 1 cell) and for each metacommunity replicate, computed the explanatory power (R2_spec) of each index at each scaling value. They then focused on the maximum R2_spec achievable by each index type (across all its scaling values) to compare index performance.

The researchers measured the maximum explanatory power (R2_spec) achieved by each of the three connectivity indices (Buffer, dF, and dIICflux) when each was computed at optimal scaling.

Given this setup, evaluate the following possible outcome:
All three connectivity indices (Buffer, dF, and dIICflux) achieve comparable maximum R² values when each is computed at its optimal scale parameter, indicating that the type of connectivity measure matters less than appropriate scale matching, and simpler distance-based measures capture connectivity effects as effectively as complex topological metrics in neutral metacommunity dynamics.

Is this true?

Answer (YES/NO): NO